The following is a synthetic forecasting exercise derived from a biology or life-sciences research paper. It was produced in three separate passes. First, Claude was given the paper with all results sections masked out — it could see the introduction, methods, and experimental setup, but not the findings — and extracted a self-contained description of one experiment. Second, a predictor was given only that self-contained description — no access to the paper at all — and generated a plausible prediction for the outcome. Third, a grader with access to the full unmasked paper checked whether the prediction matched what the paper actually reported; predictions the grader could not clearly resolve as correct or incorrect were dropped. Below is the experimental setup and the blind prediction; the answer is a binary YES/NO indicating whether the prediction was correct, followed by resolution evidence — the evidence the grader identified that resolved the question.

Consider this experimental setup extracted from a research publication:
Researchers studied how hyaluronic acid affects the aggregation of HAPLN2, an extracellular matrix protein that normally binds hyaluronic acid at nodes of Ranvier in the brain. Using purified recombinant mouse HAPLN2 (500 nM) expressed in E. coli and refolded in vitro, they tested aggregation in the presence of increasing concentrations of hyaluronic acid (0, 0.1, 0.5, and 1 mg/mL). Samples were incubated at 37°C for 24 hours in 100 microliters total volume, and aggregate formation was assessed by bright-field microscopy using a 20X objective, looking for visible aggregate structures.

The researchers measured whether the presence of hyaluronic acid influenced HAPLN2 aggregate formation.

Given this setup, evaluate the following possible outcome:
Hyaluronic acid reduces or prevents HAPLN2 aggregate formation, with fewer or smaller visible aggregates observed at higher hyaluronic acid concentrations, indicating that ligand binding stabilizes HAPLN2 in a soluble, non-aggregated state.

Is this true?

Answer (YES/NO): NO